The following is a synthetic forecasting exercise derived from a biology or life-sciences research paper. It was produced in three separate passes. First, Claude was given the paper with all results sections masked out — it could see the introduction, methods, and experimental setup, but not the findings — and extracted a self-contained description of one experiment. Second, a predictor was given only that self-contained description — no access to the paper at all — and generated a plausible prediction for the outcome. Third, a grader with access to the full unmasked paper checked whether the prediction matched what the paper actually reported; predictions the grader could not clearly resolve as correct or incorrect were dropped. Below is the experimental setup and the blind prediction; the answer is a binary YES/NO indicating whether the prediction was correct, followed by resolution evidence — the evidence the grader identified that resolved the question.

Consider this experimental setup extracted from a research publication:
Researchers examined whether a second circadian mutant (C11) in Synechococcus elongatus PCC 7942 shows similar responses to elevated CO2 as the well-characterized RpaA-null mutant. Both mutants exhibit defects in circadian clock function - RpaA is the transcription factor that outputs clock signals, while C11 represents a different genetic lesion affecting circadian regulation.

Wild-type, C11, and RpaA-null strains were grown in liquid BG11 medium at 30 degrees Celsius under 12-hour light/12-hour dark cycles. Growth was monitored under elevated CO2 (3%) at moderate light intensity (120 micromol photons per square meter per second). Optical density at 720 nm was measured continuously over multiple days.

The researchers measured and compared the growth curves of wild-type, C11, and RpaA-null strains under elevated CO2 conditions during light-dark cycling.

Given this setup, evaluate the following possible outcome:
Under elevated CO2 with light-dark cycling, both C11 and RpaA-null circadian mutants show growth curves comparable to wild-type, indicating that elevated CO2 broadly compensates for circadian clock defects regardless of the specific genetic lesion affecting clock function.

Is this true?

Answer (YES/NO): YES